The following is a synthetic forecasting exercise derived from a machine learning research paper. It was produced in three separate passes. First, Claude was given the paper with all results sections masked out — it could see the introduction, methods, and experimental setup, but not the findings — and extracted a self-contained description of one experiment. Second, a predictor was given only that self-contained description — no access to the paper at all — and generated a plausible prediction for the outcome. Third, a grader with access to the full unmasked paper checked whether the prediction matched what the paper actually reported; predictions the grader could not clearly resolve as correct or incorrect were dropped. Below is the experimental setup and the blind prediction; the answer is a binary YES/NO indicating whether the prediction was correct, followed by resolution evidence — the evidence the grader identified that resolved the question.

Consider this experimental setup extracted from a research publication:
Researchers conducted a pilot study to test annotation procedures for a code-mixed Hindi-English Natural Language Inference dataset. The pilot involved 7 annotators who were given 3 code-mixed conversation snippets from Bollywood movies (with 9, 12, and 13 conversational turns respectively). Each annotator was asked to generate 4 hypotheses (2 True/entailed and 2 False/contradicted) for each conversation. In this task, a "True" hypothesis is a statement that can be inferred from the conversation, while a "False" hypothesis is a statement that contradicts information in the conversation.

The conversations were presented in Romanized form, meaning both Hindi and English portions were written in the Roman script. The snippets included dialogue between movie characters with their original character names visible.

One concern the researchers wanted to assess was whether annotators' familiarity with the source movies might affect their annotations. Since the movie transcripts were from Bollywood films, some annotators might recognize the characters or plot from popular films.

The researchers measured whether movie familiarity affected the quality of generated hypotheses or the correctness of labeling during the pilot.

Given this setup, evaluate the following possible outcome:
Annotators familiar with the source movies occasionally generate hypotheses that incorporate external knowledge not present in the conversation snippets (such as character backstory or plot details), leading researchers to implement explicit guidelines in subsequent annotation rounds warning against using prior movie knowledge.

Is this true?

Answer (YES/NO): NO